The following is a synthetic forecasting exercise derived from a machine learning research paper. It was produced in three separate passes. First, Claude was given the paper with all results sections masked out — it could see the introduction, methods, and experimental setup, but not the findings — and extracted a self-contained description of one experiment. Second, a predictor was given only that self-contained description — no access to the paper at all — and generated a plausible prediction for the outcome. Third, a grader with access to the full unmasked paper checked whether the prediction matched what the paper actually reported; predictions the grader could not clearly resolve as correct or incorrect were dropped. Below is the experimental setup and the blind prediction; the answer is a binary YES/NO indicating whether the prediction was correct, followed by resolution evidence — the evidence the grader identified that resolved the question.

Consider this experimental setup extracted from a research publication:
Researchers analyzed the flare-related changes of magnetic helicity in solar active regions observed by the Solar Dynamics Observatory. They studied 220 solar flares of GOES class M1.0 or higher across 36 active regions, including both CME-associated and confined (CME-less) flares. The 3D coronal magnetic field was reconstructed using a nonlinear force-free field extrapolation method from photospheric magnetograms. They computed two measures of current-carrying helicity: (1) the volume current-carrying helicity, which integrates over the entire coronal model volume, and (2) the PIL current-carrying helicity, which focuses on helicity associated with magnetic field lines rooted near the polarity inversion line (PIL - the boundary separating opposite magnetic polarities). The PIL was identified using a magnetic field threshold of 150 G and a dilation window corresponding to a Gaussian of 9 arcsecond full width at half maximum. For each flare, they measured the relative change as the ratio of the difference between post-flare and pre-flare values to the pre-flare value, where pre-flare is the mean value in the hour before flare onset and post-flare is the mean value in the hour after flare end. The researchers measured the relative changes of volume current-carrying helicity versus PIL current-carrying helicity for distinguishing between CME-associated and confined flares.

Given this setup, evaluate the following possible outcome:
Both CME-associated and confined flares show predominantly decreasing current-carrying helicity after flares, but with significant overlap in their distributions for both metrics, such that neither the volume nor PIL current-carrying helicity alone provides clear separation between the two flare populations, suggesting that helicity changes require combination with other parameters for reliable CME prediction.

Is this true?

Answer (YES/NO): NO